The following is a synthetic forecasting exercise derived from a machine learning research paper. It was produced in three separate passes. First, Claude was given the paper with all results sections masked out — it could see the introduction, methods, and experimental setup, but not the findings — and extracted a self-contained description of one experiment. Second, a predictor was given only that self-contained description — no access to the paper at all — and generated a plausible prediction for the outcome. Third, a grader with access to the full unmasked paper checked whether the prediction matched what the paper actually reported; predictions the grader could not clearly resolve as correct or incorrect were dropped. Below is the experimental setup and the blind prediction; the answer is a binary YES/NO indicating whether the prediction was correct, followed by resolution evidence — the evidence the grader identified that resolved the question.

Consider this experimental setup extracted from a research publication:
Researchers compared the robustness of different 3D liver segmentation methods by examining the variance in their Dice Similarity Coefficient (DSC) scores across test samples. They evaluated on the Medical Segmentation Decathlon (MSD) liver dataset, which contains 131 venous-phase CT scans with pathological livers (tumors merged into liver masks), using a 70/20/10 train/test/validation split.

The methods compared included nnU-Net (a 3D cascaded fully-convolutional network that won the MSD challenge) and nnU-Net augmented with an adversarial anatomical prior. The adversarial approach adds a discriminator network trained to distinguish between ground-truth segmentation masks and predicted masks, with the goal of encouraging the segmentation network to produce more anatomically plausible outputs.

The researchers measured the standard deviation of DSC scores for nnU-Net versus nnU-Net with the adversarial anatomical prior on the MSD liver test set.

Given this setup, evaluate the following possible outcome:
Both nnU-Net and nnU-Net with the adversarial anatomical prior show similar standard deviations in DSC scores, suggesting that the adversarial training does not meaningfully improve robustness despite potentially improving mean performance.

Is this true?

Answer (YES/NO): NO